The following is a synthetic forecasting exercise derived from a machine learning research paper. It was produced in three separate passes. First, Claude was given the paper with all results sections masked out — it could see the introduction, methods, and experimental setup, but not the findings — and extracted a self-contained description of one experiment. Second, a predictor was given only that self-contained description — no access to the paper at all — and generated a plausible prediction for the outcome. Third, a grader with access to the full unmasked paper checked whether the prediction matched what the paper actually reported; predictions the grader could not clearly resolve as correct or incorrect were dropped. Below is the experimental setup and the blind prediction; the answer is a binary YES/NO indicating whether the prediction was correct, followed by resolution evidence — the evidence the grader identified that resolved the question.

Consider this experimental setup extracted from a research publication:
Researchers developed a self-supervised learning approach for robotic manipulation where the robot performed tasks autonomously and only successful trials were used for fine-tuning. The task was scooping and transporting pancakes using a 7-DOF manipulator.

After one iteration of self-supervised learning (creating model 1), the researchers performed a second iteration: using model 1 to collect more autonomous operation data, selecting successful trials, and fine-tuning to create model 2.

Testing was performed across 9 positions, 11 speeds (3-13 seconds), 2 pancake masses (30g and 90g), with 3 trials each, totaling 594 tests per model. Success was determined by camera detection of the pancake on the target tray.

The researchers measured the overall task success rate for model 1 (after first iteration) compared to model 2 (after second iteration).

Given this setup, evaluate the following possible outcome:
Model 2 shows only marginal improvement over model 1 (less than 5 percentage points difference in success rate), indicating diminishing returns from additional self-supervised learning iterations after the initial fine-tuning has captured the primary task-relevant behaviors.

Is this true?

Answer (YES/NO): YES